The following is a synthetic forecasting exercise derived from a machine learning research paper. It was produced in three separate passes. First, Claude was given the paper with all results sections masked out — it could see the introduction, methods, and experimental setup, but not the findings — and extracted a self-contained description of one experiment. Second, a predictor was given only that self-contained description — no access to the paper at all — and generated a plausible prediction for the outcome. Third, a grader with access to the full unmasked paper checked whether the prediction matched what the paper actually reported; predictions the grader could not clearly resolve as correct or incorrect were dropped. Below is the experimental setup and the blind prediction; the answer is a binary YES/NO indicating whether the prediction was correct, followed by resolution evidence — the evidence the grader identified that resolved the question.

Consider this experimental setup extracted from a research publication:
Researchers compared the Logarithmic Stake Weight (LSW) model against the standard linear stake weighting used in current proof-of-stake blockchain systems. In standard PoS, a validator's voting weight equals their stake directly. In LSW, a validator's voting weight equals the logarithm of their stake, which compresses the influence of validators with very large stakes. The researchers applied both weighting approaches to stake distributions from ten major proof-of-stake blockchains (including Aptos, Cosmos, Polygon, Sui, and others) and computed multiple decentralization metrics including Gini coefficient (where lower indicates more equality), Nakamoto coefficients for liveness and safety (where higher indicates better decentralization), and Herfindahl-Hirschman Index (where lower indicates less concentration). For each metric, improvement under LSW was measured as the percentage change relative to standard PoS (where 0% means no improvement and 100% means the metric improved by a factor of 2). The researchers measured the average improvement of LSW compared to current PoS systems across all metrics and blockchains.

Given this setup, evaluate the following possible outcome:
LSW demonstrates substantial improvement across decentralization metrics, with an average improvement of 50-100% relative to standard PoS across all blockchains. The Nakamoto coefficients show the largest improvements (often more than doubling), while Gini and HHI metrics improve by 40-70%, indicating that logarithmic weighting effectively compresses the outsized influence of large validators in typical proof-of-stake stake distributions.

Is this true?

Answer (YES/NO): NO